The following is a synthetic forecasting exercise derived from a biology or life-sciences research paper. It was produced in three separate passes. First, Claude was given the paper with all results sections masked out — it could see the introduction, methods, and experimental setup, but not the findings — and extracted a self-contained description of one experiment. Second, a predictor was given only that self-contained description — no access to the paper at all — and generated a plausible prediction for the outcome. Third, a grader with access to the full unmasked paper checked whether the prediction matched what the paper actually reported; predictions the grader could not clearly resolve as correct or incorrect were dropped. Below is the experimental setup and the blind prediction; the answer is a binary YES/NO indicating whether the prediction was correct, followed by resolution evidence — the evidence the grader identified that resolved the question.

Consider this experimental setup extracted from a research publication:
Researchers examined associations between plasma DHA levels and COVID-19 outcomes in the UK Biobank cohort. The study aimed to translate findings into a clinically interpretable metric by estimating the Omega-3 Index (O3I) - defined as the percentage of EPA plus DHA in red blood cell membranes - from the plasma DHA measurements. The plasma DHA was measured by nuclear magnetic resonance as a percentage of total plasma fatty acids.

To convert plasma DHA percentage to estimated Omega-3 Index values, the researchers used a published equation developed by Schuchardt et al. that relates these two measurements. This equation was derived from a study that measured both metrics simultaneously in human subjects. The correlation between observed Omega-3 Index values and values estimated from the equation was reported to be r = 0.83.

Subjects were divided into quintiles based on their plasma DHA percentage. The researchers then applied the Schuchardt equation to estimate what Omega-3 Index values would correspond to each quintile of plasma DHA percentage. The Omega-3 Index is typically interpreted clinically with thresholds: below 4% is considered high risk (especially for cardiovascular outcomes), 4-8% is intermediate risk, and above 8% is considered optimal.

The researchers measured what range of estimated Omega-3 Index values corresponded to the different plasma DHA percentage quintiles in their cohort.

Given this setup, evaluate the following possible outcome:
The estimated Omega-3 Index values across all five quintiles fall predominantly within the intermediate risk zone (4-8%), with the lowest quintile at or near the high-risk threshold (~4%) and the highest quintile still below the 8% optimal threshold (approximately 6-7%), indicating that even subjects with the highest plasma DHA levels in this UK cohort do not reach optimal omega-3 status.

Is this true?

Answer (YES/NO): NO